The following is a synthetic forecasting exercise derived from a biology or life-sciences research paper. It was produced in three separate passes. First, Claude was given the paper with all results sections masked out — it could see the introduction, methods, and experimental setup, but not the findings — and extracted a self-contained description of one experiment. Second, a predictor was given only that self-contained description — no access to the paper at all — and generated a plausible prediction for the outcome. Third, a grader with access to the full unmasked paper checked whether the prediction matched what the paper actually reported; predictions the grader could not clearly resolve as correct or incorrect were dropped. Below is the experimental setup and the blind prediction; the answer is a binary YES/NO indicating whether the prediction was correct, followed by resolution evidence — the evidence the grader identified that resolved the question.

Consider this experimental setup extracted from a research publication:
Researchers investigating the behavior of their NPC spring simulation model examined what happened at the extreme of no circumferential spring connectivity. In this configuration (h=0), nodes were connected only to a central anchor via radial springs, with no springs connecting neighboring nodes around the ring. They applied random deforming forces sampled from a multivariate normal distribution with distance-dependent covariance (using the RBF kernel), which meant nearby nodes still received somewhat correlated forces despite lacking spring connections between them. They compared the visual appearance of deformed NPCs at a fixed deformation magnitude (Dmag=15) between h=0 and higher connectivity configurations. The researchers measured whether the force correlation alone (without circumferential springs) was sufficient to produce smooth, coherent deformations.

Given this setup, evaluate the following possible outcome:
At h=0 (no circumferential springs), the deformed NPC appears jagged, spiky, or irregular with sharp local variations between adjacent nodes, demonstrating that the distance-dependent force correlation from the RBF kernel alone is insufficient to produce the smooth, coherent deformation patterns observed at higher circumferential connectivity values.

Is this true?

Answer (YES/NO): YES